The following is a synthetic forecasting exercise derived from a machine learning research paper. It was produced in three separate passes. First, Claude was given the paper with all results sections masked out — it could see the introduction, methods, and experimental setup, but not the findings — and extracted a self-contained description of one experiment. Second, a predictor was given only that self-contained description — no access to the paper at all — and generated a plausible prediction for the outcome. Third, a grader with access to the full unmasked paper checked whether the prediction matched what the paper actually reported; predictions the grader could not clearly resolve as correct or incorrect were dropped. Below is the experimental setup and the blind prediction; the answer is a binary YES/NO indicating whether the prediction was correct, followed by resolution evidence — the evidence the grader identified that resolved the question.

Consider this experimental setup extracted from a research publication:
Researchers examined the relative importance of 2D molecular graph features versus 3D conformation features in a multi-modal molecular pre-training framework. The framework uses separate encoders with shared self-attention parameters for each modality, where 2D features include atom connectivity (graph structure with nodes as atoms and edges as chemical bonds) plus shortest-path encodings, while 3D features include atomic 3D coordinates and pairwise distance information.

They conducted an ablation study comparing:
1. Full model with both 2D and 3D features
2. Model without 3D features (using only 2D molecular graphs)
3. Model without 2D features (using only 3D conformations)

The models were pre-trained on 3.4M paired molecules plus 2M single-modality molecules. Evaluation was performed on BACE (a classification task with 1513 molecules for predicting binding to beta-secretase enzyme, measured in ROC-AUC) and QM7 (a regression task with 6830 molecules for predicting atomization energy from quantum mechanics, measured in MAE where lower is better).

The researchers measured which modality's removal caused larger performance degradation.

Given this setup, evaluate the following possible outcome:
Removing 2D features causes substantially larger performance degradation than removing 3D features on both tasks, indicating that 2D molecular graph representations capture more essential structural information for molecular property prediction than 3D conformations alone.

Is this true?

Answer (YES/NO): NO